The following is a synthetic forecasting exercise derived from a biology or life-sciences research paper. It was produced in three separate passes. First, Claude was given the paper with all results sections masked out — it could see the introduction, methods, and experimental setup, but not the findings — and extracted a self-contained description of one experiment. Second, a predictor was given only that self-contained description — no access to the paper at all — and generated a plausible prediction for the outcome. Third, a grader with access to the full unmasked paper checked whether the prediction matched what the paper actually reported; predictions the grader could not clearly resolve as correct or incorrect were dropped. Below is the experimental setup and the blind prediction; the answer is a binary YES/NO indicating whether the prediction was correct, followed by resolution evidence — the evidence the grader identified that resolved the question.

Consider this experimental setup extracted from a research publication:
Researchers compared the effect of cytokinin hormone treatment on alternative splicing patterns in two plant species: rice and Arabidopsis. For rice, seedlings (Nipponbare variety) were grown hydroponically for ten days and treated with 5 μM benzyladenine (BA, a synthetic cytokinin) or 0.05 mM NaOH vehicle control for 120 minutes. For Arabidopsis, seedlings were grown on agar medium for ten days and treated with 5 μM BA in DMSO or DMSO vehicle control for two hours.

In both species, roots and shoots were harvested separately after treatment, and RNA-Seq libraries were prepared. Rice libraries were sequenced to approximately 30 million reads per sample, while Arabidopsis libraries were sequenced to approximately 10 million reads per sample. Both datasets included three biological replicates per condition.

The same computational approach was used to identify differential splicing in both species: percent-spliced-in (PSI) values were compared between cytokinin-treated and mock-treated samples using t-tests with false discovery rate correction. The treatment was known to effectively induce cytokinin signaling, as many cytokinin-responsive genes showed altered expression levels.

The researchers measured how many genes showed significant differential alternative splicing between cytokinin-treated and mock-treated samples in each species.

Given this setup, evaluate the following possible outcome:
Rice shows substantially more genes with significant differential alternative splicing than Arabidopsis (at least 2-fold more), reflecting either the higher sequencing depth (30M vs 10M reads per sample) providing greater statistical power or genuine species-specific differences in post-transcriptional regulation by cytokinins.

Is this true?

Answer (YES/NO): YES